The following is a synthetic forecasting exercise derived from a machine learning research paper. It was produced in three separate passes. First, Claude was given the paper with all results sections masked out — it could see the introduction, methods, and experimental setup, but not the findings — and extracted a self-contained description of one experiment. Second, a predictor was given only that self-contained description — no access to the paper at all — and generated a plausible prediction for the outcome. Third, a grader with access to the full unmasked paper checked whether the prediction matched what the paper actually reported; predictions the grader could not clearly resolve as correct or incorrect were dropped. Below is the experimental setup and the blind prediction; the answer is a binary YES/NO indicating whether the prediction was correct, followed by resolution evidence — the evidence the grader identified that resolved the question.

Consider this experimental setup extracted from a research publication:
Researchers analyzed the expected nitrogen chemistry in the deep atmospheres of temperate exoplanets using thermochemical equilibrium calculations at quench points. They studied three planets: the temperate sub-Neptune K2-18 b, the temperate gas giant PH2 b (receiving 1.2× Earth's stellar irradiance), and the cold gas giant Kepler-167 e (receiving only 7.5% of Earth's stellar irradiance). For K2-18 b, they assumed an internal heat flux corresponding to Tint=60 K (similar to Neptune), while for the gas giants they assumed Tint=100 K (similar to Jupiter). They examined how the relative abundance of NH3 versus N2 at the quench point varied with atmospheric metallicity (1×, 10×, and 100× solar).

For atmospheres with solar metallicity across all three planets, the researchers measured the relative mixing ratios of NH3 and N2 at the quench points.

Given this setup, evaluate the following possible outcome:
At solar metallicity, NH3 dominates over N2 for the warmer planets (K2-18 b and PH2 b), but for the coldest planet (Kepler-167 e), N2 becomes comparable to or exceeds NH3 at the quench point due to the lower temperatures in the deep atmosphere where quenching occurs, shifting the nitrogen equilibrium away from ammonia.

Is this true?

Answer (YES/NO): NO